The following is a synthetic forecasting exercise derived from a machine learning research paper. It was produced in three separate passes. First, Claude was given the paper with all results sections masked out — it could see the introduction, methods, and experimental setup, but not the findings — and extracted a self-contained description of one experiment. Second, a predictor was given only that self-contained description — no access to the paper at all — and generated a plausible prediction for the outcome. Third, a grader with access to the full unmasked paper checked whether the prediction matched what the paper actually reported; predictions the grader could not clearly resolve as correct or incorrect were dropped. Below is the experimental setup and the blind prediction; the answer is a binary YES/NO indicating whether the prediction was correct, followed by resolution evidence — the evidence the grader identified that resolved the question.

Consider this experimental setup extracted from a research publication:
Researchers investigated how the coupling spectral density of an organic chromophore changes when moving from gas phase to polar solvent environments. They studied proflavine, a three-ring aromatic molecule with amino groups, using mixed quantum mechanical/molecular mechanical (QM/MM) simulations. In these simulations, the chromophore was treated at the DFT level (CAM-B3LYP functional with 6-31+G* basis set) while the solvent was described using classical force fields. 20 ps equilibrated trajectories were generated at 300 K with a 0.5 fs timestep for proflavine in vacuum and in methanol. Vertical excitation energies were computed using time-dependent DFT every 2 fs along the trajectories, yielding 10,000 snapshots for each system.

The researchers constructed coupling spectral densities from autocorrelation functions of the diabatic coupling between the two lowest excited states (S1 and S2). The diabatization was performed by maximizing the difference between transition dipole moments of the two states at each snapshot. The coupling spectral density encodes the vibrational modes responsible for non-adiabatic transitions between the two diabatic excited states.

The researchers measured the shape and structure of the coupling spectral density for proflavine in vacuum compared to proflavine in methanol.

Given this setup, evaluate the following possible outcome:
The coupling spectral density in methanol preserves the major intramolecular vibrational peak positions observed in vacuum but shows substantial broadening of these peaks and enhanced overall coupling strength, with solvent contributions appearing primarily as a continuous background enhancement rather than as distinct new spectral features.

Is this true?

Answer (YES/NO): NO